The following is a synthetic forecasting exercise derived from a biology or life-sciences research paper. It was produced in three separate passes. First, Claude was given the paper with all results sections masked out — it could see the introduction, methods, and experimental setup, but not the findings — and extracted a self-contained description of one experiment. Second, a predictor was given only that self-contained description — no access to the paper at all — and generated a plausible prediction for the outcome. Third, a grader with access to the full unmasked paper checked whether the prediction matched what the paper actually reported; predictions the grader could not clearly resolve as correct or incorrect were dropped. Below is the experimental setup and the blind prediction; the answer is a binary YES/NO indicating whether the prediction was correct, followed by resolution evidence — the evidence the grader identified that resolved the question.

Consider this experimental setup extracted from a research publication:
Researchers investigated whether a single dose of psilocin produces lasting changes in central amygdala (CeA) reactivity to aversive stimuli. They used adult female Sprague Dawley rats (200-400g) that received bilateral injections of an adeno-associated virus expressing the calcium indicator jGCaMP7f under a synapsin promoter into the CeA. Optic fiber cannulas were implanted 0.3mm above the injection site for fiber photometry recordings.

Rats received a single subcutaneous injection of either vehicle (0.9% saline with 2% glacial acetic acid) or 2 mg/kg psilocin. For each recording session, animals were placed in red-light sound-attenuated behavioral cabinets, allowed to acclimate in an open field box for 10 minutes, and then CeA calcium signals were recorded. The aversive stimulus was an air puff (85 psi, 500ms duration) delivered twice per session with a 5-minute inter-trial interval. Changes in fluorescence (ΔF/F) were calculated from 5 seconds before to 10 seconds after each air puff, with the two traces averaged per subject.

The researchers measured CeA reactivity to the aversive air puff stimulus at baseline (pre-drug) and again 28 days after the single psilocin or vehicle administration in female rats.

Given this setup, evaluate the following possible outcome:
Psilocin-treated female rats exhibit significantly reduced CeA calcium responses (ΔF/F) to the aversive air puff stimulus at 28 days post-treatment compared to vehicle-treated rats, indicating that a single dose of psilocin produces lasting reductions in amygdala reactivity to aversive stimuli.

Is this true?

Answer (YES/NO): NO